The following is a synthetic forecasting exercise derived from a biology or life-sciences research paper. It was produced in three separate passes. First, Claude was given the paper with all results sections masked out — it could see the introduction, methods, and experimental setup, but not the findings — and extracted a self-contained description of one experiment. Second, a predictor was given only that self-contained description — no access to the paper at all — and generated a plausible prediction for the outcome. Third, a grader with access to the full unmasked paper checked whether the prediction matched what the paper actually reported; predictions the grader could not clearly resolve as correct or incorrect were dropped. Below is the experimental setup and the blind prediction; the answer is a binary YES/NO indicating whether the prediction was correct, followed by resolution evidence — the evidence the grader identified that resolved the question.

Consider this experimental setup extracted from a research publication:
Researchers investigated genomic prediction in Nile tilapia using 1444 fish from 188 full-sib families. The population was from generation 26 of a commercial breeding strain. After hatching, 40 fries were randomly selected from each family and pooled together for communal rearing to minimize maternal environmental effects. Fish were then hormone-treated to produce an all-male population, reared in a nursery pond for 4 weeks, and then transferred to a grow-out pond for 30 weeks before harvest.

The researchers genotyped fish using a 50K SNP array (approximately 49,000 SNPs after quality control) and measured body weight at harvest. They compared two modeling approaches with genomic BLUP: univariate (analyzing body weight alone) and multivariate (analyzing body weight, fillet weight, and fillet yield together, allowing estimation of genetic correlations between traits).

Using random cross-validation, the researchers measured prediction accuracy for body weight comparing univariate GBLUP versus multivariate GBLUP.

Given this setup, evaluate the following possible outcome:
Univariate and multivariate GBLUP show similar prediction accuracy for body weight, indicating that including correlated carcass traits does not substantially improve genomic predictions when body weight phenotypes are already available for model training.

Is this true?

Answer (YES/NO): NO